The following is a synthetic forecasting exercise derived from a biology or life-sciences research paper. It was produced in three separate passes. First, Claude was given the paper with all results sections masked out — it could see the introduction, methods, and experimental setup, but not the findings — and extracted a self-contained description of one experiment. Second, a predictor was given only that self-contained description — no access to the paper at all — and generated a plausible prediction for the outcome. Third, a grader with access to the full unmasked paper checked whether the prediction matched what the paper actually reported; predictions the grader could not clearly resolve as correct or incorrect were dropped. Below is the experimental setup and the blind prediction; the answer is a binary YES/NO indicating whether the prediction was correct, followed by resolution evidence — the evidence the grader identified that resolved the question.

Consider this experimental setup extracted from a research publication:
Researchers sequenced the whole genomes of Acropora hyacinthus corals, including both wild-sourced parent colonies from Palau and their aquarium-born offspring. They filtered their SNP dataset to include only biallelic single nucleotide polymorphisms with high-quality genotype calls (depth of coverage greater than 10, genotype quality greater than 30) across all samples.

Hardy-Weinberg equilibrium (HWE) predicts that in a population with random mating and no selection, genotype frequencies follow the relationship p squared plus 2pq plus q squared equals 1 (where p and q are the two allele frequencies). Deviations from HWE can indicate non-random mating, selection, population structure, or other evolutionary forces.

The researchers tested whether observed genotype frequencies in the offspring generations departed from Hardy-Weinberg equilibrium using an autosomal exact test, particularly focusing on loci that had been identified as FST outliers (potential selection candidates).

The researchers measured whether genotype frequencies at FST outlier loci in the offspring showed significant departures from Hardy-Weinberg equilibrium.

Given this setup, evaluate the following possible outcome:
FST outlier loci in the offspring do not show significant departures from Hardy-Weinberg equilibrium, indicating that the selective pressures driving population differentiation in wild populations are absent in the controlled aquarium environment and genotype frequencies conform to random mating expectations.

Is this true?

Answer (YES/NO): NO